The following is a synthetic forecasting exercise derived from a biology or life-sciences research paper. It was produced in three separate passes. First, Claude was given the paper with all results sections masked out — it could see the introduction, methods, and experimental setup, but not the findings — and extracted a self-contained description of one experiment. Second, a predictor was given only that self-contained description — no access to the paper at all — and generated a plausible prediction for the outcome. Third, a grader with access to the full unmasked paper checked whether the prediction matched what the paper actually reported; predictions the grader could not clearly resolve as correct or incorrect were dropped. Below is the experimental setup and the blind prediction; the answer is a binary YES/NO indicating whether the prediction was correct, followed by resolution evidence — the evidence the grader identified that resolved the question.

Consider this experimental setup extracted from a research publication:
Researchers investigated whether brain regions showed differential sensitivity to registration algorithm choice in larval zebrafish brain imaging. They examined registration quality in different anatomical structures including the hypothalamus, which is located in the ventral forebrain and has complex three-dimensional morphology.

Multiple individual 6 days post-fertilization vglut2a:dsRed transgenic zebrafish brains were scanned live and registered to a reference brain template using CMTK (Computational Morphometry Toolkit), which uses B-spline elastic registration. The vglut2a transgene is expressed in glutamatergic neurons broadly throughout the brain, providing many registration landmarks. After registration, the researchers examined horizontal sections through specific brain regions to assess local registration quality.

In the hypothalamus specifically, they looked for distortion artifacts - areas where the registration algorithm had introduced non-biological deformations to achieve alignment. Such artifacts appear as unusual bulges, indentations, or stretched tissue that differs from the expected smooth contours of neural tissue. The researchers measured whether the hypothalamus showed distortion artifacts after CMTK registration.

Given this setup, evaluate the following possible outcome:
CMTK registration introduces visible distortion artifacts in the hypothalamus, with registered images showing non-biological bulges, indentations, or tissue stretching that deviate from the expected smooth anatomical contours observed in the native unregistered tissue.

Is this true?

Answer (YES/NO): YES